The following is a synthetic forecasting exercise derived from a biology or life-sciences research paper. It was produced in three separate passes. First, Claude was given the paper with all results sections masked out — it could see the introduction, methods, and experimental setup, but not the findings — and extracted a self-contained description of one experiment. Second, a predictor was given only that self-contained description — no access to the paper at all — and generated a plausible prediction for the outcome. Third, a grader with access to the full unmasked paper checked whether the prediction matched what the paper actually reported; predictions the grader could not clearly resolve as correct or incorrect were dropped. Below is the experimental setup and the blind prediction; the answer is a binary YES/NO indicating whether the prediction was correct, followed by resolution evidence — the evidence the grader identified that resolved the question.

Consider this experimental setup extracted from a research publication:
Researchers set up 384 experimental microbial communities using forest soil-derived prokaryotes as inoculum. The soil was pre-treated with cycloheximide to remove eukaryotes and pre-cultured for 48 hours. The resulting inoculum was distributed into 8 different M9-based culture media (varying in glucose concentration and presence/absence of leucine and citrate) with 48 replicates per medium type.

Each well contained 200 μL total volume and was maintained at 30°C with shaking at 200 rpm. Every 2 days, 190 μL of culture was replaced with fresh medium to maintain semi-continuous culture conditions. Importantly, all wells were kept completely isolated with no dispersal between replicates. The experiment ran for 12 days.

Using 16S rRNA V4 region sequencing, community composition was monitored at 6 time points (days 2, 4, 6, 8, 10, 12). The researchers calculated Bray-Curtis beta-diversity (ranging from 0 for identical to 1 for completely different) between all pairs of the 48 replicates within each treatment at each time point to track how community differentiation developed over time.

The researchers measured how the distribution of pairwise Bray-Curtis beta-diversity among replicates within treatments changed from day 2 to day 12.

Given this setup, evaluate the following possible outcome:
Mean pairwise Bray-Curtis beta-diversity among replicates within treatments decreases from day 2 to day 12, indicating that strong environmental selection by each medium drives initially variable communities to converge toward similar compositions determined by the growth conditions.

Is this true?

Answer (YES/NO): NO